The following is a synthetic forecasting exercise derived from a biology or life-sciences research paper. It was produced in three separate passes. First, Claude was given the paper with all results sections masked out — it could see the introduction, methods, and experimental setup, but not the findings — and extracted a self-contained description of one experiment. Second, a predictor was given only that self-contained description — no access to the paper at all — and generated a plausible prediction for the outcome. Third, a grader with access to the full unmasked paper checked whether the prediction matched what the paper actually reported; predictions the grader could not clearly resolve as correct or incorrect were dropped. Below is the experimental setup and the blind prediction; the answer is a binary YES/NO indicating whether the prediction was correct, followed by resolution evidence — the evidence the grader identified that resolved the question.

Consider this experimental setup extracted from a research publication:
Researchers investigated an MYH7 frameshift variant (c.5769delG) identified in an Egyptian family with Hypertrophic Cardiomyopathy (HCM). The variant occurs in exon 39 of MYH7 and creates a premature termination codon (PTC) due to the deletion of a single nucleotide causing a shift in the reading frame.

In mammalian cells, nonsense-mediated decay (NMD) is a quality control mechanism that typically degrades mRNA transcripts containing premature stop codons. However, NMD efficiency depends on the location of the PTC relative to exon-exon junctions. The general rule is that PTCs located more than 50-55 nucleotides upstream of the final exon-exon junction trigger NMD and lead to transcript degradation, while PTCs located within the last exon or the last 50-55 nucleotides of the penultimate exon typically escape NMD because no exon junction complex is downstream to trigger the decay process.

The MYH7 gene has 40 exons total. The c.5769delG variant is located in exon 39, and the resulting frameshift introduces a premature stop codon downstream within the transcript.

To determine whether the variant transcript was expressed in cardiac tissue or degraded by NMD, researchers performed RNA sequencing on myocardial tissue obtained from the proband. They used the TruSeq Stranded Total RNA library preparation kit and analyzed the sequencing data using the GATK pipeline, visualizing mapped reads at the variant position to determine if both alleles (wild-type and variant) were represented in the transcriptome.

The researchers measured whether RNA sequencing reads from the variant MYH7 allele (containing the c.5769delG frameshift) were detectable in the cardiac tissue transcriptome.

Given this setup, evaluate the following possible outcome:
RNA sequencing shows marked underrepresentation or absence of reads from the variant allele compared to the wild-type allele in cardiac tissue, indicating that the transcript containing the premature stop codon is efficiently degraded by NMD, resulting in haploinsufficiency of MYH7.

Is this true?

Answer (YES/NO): NO